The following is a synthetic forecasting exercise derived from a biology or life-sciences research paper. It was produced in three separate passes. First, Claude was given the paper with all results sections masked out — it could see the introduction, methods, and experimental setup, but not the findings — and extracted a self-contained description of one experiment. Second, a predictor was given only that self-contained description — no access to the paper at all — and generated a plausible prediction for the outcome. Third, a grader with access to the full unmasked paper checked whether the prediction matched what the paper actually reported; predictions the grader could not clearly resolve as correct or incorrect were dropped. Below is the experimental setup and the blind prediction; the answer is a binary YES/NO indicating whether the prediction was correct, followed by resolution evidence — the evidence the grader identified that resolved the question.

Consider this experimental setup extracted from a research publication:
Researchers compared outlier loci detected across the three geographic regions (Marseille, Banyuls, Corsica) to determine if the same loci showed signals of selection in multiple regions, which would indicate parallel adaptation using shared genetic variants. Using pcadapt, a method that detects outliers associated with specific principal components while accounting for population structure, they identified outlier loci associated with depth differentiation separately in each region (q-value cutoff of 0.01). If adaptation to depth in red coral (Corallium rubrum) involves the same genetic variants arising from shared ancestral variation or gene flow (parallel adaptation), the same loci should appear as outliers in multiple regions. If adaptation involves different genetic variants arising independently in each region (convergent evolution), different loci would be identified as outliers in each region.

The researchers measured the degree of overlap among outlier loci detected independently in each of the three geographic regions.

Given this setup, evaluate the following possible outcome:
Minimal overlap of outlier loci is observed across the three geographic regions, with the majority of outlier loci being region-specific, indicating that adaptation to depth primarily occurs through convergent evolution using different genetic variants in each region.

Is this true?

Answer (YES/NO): YES